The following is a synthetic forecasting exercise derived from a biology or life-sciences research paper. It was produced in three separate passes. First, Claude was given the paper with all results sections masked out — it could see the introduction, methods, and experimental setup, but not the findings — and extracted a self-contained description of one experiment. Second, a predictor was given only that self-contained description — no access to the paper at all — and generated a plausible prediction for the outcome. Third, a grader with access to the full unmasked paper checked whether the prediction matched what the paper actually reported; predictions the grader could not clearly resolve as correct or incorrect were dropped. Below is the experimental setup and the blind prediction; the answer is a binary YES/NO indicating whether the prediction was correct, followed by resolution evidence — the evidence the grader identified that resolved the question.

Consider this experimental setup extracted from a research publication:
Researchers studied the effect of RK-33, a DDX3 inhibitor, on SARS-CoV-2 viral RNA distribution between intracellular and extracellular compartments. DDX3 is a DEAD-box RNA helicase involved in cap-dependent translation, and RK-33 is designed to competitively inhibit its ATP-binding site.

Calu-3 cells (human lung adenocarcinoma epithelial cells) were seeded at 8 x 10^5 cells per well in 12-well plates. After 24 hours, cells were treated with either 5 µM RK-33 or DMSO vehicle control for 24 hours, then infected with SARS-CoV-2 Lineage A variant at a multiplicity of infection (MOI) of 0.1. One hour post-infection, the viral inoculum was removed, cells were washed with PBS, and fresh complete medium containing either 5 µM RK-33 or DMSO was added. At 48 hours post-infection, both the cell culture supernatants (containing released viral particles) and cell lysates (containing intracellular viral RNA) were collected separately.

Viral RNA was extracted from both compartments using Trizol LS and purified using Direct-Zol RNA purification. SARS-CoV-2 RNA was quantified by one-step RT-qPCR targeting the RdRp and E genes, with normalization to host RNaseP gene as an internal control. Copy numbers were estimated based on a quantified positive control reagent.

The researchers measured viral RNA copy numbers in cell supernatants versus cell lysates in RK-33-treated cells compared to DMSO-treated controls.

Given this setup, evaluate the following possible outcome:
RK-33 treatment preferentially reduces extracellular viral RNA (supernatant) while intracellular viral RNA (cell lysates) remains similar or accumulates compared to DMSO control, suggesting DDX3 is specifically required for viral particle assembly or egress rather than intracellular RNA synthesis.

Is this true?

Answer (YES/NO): NO